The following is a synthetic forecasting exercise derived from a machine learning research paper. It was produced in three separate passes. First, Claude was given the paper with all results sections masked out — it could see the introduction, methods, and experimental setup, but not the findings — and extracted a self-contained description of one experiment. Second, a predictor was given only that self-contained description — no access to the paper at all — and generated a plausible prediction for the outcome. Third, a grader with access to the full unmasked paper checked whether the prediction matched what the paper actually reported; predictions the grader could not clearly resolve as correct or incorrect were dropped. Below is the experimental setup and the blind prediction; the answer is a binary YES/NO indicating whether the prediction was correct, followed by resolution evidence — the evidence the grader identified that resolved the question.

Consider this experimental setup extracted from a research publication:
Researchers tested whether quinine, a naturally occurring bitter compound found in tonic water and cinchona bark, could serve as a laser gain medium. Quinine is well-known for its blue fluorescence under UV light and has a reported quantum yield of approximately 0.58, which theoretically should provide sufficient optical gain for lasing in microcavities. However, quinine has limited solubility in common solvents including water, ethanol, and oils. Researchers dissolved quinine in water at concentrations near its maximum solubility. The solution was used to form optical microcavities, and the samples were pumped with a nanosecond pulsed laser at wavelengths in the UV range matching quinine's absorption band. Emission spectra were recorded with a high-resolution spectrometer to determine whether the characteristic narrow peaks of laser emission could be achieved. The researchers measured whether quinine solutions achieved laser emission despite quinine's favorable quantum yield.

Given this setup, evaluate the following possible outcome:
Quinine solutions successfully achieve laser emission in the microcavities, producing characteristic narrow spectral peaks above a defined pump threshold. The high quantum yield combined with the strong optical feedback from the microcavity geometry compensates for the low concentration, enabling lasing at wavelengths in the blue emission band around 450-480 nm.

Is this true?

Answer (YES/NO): NO